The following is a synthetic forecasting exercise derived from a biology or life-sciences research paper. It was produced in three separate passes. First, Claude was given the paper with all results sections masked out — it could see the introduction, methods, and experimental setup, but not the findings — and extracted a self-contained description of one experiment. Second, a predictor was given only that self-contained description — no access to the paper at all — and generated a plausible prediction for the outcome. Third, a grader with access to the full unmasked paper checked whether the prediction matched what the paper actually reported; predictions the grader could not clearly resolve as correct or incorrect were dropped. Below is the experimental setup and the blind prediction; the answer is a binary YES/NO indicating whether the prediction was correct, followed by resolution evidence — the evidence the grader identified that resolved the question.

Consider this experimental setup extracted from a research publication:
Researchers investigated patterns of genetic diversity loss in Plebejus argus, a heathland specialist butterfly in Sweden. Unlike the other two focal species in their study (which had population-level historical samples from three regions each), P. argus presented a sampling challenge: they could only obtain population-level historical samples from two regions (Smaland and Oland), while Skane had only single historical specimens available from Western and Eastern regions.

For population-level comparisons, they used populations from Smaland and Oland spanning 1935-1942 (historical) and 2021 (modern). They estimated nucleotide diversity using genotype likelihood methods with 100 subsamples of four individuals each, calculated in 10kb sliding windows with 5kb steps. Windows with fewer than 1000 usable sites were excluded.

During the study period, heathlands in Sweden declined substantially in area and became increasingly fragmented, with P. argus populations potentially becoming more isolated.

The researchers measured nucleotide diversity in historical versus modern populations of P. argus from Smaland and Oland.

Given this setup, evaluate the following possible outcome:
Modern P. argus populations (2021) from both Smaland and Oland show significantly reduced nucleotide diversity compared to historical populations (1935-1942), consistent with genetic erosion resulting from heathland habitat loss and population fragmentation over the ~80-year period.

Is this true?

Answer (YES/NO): YES